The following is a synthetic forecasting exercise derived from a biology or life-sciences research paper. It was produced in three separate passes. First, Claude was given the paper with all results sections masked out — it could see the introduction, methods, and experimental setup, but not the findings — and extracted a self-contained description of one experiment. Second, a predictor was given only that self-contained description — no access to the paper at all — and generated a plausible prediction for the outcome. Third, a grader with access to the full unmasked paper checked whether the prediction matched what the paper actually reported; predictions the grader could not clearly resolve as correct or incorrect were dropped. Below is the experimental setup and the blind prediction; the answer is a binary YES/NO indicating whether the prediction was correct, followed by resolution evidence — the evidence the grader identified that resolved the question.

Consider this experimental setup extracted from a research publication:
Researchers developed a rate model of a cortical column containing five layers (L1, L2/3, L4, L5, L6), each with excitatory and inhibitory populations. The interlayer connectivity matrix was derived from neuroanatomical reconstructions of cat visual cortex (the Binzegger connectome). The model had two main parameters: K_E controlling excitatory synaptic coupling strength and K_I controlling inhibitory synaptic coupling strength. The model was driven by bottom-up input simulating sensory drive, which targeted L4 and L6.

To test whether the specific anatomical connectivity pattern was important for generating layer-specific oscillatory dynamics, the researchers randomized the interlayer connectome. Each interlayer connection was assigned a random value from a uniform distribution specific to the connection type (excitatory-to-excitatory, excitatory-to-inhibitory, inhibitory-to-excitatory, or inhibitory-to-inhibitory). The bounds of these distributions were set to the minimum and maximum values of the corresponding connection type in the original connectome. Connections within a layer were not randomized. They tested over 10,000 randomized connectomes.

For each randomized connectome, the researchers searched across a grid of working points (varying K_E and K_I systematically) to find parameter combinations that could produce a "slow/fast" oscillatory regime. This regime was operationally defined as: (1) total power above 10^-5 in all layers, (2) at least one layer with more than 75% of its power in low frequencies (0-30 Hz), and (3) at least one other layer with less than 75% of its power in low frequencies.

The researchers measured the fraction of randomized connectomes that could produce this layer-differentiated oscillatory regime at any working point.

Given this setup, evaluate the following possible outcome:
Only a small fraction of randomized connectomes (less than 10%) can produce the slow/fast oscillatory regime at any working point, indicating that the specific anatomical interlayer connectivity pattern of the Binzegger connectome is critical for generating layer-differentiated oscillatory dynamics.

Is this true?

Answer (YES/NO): YES